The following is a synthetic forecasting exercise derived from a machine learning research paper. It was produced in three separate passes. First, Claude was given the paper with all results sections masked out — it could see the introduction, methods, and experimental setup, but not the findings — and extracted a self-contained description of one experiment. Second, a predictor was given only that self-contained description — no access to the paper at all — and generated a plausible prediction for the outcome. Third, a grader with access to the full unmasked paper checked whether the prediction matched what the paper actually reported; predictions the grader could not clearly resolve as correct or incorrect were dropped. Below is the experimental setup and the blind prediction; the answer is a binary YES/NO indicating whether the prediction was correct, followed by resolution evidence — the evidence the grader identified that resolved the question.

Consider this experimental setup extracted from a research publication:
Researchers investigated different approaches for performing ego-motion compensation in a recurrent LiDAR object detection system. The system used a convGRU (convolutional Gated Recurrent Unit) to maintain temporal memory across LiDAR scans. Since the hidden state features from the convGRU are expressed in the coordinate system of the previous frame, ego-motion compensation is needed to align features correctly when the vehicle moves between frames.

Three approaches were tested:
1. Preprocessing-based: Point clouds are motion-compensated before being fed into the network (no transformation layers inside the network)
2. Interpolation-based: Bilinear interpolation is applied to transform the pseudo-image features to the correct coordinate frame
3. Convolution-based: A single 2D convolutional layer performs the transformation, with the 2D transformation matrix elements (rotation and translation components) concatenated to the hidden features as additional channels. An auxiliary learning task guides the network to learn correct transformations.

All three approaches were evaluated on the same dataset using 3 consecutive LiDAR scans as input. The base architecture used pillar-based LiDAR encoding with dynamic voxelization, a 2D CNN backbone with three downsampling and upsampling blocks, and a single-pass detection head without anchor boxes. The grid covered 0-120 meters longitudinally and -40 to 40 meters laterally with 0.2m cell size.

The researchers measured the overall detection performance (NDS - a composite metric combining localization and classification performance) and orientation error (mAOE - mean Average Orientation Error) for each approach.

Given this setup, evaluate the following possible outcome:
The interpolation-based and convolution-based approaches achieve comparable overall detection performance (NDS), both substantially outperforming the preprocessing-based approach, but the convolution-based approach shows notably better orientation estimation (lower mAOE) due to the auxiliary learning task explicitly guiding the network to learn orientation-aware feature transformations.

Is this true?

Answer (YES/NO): NO